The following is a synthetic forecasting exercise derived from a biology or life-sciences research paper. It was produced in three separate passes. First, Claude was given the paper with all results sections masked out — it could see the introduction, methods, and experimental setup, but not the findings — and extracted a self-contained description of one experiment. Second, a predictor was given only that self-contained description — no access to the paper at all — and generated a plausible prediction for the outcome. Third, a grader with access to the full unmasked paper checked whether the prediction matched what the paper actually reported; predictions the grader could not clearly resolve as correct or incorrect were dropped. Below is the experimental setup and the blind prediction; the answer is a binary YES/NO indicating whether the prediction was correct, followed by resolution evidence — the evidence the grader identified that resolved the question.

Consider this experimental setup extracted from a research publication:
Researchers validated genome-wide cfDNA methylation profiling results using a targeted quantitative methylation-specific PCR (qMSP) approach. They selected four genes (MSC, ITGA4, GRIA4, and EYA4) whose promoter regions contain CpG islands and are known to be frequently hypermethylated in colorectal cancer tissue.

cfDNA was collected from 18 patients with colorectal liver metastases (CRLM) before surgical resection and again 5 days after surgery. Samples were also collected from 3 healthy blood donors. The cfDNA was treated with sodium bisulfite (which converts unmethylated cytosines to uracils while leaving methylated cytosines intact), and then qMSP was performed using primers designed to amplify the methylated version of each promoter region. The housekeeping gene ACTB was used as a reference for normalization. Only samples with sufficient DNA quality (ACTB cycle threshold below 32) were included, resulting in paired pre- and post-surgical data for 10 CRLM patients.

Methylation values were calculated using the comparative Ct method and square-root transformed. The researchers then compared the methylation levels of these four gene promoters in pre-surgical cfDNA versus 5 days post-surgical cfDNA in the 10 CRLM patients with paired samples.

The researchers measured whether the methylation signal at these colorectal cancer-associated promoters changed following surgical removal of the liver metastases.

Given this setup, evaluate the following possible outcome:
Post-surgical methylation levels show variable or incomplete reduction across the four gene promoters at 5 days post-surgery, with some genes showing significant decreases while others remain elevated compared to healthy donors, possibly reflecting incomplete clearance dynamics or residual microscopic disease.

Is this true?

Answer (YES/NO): YES